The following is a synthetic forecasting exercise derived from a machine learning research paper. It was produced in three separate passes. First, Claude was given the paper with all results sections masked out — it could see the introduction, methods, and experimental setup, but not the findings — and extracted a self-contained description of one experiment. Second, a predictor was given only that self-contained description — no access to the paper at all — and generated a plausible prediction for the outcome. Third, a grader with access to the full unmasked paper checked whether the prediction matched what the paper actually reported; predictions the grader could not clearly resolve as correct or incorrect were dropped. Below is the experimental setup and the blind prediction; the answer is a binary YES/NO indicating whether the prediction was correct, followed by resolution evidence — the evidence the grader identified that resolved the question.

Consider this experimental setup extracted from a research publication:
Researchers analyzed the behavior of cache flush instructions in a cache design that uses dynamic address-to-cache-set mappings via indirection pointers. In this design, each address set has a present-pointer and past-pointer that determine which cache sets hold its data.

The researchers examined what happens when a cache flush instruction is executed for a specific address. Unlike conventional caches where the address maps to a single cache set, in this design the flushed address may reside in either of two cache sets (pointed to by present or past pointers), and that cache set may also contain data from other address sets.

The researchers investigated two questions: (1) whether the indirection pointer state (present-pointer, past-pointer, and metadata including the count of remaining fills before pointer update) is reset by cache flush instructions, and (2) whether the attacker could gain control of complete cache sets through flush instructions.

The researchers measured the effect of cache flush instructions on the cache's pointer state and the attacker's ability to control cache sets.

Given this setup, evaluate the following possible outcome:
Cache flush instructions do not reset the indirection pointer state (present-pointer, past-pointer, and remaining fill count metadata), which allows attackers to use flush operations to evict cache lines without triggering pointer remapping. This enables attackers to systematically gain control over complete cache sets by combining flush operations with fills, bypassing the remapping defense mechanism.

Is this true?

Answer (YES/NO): NO